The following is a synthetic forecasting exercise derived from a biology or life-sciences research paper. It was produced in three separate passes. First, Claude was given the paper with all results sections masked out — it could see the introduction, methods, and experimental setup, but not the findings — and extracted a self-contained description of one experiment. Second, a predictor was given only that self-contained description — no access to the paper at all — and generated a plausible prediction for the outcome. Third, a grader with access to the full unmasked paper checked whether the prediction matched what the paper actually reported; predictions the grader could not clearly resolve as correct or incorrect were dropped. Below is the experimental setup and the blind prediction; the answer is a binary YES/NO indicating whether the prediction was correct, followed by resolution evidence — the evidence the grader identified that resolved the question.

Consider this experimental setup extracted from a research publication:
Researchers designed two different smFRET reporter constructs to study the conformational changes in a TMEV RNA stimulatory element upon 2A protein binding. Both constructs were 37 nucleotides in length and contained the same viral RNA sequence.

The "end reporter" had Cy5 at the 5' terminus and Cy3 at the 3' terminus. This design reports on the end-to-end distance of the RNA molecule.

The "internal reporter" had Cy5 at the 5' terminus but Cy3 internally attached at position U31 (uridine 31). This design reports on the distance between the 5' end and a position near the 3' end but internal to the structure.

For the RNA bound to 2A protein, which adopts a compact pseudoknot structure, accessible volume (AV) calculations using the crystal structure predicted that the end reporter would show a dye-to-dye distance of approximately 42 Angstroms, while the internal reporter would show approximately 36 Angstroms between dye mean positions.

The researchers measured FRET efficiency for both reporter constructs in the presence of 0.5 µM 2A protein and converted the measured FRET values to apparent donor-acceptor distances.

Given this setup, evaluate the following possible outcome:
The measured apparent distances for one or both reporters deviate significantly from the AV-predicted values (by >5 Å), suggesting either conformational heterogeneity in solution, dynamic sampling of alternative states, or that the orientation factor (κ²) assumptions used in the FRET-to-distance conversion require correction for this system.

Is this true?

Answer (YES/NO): NO